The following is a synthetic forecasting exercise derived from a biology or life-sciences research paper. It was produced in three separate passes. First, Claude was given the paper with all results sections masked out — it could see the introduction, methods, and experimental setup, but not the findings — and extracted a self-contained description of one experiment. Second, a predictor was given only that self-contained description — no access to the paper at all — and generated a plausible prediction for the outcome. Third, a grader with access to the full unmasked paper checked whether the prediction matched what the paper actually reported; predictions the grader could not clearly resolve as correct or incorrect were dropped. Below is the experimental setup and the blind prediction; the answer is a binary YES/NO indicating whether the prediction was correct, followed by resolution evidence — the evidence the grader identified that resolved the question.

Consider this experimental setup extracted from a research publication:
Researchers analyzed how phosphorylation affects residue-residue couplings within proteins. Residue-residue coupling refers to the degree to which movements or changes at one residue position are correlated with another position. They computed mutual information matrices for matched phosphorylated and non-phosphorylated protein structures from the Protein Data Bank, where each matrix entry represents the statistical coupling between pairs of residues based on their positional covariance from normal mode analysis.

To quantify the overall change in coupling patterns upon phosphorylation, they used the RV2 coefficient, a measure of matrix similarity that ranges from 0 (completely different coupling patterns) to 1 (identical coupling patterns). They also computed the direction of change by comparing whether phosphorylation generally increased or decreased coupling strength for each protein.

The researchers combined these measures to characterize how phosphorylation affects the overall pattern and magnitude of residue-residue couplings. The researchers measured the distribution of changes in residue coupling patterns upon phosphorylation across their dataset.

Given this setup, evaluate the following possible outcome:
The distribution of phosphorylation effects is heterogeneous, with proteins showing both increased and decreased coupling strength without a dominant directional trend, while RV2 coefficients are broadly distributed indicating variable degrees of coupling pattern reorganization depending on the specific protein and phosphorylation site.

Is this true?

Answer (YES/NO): NO